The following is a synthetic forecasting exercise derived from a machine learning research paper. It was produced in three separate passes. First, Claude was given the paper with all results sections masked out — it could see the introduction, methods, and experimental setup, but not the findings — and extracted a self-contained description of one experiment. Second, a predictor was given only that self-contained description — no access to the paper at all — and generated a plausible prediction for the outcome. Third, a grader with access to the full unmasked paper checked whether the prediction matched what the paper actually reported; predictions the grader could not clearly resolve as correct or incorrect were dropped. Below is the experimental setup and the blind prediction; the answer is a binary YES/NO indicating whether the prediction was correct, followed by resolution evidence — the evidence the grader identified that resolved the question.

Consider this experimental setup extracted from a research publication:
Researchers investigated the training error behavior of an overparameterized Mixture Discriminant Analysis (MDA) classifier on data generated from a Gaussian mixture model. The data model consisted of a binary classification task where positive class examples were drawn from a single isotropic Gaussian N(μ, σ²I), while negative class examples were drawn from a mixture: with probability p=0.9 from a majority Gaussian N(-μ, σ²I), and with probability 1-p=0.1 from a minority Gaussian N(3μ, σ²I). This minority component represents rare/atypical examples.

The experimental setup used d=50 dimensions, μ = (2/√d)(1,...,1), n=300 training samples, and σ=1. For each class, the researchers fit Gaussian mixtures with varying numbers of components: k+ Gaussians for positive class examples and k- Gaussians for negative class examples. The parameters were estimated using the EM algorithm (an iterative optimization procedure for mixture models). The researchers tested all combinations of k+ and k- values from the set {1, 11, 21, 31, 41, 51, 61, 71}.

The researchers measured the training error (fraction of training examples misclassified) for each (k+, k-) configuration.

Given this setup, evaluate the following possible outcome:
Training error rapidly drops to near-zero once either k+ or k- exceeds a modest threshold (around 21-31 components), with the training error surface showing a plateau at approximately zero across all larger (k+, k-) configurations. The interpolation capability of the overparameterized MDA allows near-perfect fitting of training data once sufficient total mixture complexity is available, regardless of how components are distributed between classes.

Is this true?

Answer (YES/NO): NO